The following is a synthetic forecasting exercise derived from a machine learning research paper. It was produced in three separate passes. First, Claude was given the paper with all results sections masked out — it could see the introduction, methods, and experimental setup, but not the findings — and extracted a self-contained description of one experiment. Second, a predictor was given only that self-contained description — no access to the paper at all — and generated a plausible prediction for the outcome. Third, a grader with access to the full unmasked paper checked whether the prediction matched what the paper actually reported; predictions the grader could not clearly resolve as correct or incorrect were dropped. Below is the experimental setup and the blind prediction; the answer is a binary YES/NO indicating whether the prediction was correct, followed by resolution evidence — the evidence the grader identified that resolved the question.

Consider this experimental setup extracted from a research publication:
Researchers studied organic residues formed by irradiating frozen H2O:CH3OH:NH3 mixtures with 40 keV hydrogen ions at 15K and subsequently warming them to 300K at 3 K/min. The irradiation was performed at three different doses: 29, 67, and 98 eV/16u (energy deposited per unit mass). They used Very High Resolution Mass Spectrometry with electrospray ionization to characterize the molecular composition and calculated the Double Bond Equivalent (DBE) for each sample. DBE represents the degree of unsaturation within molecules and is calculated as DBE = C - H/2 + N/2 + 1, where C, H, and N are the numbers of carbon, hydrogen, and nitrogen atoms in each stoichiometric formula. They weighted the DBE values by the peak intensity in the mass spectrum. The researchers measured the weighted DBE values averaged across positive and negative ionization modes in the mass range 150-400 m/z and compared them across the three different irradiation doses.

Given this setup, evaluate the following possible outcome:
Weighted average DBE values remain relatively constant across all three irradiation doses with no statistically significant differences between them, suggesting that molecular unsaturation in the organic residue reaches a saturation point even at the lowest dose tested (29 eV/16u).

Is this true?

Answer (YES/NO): NO